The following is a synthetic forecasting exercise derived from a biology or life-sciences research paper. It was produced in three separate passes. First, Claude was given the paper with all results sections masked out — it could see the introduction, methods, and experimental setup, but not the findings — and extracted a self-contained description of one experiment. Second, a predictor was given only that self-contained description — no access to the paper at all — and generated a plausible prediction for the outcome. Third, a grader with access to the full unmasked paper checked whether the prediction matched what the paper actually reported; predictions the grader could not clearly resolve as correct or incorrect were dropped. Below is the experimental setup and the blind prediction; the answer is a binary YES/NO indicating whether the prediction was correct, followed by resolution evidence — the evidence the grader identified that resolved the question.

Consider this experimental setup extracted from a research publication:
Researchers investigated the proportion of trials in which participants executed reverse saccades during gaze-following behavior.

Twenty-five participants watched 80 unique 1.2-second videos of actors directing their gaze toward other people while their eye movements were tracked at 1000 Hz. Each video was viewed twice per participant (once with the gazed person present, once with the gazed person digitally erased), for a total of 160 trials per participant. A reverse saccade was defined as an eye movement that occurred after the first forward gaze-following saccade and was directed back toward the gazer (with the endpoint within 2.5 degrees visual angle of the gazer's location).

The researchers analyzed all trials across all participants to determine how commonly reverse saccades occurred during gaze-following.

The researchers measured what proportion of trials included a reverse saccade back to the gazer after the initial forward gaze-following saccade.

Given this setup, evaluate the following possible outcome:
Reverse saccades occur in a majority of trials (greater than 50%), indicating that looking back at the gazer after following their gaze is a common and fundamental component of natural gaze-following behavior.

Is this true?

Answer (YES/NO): NO